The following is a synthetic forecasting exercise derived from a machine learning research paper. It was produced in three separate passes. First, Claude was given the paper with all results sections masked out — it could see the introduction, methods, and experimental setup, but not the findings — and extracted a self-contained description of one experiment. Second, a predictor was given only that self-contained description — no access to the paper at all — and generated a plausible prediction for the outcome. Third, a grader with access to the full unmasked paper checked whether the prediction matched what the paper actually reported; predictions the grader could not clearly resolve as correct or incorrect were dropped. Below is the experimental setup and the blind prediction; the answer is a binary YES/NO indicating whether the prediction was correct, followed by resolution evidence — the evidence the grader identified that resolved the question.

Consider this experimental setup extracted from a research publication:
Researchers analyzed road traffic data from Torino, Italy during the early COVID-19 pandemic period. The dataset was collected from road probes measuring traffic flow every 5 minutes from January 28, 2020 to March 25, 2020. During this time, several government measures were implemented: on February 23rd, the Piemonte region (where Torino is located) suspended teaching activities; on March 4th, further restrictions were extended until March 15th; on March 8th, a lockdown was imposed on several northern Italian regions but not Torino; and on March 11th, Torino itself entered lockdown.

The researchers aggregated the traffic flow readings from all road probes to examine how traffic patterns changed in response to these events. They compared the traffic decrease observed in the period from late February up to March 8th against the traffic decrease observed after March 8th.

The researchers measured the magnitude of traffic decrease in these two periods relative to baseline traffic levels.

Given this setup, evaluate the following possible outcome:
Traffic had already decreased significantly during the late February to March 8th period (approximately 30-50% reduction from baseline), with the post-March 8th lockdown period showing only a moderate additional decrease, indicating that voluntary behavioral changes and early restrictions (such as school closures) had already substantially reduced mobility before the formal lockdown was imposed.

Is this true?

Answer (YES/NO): NO